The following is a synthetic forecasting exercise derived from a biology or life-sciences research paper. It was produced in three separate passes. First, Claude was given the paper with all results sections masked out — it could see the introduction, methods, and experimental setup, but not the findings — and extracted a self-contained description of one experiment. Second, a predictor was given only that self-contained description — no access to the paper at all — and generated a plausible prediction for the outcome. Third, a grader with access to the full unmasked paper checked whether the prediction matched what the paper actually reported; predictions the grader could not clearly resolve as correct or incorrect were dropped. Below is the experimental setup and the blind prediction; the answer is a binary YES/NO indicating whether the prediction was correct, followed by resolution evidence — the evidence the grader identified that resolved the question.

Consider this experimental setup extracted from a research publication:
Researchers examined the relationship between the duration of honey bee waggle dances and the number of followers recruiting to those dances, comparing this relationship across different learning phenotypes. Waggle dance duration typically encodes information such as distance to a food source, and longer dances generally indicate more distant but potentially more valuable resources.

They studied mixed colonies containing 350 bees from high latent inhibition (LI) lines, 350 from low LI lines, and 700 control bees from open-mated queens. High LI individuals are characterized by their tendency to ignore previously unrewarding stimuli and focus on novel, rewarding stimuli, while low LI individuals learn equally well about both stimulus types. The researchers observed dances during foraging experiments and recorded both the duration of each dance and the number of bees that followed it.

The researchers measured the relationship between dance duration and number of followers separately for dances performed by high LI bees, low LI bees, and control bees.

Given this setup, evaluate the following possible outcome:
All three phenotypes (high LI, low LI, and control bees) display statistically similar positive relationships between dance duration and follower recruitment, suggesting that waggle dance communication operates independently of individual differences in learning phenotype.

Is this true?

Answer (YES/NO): NO